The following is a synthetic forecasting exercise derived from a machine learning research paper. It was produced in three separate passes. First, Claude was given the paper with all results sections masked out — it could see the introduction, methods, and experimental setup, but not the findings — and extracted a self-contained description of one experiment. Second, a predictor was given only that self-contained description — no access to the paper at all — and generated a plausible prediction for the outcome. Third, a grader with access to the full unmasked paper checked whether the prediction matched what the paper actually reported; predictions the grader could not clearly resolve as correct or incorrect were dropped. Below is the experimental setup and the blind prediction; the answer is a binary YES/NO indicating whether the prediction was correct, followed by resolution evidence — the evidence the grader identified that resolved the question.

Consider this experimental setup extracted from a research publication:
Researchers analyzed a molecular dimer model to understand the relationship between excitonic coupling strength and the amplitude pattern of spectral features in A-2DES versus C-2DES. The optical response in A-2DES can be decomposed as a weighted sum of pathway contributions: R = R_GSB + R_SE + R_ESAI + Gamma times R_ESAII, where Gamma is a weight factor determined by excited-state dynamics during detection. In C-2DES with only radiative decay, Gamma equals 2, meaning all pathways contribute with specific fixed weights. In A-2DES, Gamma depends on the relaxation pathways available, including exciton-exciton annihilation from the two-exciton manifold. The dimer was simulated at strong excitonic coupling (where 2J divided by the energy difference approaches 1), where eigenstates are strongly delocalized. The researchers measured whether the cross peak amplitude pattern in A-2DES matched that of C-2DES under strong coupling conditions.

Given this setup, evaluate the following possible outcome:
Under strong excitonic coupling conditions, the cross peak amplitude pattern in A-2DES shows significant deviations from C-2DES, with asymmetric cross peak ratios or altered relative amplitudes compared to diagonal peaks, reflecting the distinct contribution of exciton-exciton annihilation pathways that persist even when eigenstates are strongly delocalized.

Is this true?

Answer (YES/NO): NO